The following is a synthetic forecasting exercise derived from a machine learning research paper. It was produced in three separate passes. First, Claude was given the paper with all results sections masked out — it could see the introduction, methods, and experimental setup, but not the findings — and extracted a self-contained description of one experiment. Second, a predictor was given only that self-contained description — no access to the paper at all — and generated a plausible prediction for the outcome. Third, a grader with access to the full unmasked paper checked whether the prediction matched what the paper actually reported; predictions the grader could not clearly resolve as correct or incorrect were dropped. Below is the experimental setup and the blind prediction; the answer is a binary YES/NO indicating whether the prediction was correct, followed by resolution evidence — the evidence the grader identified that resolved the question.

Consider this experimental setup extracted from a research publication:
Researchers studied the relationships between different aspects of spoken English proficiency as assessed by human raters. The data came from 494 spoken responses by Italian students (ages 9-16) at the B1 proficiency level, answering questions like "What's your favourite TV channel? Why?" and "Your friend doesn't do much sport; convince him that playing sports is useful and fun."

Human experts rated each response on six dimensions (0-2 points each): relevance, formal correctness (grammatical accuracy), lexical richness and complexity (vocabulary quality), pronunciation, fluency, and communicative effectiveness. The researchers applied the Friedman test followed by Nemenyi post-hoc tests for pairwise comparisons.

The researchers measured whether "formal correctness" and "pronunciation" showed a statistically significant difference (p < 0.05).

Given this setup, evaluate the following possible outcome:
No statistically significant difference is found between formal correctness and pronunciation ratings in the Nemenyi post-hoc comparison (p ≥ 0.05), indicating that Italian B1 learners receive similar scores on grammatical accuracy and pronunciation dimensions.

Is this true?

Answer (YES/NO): YES